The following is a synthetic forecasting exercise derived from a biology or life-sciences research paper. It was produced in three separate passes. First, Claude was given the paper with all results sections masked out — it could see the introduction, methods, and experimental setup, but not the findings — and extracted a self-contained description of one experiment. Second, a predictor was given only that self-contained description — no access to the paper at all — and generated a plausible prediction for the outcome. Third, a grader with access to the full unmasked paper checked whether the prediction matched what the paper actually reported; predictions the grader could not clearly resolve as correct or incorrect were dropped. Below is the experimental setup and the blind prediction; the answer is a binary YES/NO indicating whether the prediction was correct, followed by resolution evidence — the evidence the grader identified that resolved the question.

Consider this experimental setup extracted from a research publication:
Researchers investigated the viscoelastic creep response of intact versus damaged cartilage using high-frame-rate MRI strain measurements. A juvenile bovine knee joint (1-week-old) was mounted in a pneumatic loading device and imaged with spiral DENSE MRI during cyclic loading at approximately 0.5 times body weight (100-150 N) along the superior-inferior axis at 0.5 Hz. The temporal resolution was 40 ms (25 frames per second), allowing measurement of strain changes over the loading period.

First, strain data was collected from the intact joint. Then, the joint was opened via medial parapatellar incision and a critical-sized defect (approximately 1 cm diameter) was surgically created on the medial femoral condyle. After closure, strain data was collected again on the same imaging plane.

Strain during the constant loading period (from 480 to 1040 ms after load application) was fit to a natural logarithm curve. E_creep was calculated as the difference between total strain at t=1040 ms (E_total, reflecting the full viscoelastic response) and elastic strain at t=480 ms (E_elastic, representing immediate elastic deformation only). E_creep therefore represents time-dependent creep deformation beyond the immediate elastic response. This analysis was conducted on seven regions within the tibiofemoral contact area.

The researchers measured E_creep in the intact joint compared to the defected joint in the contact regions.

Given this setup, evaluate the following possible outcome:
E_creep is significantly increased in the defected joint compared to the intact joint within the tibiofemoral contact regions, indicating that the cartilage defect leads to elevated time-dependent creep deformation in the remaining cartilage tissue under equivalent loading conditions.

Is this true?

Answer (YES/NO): NO